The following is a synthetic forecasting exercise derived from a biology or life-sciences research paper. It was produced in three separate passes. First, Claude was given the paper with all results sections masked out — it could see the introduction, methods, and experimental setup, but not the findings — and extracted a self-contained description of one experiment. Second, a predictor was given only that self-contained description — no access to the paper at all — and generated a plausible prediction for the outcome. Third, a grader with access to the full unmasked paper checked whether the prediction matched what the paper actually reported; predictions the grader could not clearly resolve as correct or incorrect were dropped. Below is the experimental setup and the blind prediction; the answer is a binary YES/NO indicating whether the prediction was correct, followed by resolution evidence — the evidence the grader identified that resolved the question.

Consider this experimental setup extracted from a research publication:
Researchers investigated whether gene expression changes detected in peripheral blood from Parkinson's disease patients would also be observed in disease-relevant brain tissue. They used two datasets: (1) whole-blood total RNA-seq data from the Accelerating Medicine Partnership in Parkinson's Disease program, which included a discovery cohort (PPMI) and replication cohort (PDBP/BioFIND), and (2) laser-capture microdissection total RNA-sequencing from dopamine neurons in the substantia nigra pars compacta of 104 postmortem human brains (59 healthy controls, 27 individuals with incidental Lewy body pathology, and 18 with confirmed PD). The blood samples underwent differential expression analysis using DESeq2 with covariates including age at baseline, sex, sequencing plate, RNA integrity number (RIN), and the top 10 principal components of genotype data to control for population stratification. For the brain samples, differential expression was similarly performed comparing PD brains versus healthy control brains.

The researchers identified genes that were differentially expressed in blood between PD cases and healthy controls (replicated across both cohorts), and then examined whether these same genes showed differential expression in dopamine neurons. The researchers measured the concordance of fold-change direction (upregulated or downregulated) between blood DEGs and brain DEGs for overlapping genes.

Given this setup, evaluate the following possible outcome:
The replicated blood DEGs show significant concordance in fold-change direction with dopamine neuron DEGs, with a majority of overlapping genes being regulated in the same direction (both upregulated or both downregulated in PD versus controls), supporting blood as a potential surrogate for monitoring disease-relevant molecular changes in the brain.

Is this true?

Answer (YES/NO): YES